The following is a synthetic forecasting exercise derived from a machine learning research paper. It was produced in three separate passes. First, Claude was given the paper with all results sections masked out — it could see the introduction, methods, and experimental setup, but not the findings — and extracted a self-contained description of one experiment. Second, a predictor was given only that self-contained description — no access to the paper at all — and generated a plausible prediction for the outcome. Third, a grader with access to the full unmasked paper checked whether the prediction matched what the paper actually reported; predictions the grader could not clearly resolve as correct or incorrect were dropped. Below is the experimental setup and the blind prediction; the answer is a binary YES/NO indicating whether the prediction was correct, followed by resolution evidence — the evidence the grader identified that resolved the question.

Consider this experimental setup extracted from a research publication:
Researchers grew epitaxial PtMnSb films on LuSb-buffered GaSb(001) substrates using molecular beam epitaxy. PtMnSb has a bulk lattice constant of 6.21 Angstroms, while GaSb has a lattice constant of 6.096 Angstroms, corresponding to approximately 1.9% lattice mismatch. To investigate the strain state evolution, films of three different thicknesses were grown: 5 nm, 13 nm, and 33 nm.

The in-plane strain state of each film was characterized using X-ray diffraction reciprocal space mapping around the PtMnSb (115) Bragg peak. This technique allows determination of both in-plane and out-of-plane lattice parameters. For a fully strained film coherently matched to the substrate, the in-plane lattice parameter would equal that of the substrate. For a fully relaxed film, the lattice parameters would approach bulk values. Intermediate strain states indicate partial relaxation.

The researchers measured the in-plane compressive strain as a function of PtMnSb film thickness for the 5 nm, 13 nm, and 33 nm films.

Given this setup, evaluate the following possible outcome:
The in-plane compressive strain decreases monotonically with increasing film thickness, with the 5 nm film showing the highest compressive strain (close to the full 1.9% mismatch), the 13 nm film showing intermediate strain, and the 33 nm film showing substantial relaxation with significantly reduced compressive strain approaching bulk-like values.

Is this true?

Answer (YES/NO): NO